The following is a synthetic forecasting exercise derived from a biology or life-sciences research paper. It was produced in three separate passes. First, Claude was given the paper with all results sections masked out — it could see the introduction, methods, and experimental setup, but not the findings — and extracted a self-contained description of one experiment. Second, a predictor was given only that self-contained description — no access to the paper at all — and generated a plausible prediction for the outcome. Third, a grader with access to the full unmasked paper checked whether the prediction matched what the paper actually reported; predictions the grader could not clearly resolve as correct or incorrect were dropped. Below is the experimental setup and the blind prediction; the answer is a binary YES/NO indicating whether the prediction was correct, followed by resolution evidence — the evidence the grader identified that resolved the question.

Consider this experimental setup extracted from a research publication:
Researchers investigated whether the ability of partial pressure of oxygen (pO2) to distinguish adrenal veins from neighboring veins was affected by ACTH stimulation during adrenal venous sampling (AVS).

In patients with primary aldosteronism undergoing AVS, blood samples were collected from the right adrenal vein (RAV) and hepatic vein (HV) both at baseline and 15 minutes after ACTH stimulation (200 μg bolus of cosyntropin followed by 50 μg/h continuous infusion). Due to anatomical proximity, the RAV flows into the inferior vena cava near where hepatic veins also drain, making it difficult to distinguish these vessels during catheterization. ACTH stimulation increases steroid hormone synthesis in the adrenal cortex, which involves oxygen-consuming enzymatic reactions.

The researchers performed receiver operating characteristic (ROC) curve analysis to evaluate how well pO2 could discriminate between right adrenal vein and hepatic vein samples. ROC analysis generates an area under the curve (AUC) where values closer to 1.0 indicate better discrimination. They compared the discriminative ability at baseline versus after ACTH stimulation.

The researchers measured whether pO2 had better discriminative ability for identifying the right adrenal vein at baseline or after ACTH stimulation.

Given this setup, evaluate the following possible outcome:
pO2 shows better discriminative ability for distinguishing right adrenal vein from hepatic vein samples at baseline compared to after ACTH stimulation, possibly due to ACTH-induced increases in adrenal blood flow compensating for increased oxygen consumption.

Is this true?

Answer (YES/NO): YES